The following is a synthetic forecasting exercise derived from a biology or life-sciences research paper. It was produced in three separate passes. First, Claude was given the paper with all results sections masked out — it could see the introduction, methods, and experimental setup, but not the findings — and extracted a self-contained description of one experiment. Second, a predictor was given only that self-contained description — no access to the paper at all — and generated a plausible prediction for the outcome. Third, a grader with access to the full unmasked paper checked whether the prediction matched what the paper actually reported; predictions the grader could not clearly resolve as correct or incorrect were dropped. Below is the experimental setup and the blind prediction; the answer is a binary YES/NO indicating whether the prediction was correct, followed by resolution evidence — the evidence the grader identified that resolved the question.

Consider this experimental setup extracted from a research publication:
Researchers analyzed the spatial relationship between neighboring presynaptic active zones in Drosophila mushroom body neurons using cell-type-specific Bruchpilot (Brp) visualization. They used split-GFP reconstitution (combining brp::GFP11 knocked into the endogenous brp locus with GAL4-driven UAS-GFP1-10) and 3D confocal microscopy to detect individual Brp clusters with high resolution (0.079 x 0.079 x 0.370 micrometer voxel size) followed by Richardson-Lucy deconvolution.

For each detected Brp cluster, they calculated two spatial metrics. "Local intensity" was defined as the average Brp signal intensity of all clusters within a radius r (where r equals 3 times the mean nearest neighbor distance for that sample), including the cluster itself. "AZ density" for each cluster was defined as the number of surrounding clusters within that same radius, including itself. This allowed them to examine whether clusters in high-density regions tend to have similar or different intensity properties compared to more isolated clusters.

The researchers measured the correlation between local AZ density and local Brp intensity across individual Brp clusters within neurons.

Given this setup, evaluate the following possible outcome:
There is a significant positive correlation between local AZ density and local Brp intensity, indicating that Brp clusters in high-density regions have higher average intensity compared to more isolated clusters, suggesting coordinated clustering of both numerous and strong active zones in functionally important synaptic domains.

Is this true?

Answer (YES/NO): YES